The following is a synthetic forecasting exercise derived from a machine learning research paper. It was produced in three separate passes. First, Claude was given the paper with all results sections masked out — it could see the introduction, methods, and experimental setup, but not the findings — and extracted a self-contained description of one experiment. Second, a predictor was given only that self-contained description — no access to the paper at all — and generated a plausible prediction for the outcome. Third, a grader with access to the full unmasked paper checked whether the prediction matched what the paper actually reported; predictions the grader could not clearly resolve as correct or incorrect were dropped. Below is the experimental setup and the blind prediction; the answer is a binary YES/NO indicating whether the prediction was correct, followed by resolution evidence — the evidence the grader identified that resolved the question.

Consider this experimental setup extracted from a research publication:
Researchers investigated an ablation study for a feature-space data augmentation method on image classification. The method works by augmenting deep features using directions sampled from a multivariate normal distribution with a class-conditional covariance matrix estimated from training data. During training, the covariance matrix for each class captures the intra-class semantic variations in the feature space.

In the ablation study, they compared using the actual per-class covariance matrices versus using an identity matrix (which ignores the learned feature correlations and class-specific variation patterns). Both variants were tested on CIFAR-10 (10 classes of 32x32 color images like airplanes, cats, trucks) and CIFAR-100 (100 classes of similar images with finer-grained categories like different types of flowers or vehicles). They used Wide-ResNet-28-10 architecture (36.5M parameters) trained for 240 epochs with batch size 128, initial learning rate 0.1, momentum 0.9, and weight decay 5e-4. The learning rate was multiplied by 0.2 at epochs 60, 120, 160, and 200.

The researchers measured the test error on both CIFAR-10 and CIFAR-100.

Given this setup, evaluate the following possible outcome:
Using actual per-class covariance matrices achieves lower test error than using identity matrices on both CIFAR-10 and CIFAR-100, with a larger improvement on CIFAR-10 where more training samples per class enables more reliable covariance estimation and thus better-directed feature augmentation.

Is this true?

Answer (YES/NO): NO